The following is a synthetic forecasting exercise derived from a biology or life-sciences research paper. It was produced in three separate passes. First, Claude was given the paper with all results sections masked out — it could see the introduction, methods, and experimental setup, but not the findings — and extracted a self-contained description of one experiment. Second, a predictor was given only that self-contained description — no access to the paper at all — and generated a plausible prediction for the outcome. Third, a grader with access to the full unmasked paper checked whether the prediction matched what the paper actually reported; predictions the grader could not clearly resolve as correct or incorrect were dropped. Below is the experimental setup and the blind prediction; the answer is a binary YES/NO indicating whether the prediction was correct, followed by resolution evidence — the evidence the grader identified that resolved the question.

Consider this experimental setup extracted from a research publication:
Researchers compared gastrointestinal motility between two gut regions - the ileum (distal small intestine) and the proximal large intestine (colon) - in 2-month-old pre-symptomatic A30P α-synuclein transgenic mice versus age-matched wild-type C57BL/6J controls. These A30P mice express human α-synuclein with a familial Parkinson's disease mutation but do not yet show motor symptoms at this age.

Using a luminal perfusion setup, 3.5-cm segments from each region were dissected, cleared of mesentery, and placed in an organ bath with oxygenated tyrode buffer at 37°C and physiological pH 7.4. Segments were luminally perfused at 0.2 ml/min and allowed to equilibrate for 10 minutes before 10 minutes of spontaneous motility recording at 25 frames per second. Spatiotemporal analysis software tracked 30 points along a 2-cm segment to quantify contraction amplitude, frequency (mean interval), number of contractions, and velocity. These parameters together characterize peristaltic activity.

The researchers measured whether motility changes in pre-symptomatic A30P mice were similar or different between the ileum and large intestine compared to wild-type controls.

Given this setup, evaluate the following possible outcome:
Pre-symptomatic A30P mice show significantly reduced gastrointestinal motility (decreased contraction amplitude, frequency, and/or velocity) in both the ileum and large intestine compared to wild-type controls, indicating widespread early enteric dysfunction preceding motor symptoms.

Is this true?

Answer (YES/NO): YES